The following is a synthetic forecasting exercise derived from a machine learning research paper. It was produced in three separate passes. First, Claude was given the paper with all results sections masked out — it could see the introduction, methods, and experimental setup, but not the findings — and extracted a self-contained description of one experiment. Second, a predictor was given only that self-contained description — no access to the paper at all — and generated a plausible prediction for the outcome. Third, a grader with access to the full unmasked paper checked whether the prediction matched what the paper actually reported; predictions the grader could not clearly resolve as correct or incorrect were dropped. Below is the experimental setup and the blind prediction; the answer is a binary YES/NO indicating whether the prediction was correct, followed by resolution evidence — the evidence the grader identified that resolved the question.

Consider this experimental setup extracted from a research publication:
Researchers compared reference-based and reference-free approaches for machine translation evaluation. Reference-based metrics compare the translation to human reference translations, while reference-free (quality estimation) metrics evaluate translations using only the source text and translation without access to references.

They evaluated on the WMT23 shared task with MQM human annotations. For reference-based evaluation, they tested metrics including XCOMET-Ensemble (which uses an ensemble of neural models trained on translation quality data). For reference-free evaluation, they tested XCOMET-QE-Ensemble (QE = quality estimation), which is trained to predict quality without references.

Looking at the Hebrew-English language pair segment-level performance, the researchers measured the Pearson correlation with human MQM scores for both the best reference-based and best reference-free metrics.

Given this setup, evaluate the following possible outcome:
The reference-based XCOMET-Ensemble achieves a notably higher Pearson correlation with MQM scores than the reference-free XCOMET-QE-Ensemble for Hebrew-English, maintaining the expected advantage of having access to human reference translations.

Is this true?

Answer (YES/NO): YES